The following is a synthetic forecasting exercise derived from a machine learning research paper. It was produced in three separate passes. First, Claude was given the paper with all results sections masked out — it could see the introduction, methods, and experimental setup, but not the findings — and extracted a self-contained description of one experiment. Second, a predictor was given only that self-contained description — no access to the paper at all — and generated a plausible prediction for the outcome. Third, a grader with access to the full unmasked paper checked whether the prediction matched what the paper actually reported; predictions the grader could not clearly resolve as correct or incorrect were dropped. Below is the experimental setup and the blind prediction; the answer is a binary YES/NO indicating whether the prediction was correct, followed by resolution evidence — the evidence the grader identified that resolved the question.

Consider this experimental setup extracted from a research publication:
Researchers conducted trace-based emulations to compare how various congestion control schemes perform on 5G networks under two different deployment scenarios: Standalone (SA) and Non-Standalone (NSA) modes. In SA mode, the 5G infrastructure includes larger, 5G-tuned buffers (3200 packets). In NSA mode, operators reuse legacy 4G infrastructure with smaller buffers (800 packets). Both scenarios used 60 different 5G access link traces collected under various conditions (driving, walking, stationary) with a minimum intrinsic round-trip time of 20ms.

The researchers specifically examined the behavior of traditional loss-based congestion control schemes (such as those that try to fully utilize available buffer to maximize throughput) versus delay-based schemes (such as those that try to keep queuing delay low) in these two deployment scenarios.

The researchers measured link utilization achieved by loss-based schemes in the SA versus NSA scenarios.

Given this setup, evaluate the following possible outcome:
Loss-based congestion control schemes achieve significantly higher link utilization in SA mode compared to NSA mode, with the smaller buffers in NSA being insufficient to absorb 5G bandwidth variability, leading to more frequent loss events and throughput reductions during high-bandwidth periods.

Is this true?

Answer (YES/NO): YES